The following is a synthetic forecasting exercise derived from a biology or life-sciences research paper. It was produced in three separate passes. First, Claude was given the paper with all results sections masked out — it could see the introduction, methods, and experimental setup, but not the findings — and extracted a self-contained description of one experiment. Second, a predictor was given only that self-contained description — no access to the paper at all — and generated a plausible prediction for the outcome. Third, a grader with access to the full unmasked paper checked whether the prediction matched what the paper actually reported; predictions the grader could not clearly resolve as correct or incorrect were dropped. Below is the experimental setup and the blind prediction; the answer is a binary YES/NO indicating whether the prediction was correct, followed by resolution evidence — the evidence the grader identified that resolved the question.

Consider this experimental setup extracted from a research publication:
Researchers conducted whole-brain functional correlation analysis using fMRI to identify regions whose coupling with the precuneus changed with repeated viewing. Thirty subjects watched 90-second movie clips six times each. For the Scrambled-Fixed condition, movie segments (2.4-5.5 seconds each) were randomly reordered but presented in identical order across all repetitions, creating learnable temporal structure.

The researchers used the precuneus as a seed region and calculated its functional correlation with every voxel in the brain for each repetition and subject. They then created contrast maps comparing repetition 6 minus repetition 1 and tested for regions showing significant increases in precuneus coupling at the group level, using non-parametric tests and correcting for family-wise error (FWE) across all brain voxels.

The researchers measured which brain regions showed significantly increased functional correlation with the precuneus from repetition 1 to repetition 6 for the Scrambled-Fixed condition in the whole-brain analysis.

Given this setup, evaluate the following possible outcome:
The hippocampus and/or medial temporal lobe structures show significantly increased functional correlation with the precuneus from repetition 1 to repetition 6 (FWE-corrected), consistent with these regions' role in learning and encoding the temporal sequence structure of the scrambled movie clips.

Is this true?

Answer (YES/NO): YES